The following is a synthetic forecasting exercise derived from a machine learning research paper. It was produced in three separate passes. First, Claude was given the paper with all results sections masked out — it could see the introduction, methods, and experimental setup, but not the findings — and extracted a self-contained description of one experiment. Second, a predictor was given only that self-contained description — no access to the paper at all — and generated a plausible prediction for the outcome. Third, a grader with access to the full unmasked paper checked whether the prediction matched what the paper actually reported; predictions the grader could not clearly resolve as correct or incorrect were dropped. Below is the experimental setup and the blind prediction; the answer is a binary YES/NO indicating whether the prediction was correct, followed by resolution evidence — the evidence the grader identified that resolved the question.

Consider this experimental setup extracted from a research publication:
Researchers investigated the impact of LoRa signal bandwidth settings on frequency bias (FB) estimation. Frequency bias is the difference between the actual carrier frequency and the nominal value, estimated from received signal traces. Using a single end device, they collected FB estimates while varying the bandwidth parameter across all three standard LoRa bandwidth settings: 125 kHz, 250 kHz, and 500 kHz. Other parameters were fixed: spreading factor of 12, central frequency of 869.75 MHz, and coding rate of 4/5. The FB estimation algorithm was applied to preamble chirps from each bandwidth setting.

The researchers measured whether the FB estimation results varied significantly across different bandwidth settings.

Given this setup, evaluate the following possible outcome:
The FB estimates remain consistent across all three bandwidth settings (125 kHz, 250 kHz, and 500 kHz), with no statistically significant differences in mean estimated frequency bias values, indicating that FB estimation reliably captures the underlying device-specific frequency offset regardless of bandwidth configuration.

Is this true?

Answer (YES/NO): NO